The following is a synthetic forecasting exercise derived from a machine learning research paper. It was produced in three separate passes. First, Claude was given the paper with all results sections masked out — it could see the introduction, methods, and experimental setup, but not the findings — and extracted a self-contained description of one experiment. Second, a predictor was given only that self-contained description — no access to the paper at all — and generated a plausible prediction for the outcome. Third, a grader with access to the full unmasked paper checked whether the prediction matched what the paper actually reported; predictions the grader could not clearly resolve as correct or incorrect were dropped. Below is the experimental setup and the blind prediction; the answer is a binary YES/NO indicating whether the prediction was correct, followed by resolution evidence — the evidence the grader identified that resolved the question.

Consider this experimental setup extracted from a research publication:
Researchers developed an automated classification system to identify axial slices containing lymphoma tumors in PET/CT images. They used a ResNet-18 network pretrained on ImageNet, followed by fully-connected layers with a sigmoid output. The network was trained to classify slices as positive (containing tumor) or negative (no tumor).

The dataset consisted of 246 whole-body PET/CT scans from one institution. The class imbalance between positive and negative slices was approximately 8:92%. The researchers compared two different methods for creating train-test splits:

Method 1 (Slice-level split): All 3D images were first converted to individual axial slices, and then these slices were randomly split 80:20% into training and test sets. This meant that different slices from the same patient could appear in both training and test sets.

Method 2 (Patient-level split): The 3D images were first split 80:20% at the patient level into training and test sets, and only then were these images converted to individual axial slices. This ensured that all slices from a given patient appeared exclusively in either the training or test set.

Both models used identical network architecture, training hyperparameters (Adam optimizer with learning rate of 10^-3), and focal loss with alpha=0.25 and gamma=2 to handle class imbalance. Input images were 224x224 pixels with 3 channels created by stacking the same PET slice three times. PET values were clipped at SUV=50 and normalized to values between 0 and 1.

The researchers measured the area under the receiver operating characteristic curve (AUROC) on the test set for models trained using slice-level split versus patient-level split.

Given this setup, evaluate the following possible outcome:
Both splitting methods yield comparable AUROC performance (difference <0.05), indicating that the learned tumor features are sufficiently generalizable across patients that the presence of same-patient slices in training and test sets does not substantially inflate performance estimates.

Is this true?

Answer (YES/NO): NO